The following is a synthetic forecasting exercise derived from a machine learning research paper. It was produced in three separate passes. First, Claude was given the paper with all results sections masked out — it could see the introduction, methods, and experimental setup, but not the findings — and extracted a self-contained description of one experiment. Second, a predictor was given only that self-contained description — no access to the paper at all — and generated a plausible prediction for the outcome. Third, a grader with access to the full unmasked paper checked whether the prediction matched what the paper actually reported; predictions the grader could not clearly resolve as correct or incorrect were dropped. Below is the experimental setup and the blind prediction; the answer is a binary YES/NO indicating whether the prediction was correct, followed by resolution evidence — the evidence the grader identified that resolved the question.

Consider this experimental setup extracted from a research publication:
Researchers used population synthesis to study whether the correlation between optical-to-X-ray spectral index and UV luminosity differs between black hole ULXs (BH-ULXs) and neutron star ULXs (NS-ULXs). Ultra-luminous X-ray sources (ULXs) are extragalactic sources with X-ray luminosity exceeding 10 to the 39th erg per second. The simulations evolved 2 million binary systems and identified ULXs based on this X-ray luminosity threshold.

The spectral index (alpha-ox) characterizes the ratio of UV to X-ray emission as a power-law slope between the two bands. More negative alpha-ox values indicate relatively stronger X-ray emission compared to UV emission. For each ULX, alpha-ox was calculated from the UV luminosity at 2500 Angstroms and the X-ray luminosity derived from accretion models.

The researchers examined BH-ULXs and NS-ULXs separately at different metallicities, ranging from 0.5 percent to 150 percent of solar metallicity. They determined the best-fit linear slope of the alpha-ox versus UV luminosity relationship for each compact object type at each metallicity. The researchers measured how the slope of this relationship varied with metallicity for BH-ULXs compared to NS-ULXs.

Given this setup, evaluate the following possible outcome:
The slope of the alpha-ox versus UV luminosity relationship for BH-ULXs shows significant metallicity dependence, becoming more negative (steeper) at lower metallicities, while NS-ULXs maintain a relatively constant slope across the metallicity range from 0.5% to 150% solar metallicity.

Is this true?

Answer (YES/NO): YES